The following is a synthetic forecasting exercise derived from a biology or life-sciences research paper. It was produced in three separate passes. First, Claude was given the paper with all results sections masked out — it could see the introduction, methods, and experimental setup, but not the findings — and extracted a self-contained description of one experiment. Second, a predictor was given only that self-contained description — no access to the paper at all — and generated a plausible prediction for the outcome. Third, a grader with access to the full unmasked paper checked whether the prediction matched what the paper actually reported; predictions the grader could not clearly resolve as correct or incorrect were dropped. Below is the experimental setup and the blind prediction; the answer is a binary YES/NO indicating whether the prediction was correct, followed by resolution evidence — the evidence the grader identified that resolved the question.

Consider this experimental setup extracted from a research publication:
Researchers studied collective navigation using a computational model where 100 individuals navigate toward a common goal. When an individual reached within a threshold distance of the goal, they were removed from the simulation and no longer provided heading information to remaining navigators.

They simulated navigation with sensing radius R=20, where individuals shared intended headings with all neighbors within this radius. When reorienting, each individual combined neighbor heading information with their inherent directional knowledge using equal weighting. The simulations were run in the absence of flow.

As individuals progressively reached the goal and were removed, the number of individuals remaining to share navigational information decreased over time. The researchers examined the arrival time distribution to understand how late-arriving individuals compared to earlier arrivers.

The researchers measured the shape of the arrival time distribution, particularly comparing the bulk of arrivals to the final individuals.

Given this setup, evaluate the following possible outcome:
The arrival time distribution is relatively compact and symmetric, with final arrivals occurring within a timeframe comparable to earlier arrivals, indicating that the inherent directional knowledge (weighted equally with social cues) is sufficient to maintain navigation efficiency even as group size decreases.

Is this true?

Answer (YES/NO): NO